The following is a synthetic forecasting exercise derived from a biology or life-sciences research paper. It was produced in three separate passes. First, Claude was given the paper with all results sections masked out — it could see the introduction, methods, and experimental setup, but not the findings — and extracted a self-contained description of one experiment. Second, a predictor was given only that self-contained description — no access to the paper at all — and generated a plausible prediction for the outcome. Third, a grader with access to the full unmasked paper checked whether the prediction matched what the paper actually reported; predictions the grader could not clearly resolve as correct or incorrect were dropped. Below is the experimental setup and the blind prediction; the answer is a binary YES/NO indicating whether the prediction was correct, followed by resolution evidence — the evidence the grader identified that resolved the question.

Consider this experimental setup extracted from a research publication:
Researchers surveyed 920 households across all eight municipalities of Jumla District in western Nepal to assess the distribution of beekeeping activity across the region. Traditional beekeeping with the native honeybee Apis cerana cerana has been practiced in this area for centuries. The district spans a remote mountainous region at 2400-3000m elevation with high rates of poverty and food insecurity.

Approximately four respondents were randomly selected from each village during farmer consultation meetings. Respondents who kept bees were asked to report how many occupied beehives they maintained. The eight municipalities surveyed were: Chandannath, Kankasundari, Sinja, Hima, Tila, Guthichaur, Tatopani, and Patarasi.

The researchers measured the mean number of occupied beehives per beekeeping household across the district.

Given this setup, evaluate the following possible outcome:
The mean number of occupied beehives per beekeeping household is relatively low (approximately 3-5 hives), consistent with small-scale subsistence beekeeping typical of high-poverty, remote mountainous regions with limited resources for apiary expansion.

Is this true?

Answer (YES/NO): YES